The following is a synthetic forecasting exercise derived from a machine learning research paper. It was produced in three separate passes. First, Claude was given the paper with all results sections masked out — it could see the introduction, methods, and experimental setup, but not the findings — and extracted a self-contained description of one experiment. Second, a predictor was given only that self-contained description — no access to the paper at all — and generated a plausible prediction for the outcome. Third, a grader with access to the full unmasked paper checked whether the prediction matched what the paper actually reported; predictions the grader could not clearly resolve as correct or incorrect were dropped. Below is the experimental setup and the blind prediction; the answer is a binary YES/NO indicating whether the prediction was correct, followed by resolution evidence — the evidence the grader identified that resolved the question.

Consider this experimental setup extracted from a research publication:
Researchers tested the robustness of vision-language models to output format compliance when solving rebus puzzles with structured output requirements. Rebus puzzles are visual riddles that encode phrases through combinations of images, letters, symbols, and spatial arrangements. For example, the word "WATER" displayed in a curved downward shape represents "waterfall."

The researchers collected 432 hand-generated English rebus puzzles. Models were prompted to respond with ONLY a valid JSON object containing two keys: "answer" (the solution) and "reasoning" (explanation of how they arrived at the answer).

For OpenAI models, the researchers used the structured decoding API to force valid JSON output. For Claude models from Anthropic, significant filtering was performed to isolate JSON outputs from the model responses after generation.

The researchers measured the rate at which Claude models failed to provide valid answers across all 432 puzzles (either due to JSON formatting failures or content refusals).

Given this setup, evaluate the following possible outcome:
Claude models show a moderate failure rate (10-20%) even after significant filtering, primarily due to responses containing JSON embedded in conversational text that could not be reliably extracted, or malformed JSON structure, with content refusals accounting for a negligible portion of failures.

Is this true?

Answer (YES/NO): NO